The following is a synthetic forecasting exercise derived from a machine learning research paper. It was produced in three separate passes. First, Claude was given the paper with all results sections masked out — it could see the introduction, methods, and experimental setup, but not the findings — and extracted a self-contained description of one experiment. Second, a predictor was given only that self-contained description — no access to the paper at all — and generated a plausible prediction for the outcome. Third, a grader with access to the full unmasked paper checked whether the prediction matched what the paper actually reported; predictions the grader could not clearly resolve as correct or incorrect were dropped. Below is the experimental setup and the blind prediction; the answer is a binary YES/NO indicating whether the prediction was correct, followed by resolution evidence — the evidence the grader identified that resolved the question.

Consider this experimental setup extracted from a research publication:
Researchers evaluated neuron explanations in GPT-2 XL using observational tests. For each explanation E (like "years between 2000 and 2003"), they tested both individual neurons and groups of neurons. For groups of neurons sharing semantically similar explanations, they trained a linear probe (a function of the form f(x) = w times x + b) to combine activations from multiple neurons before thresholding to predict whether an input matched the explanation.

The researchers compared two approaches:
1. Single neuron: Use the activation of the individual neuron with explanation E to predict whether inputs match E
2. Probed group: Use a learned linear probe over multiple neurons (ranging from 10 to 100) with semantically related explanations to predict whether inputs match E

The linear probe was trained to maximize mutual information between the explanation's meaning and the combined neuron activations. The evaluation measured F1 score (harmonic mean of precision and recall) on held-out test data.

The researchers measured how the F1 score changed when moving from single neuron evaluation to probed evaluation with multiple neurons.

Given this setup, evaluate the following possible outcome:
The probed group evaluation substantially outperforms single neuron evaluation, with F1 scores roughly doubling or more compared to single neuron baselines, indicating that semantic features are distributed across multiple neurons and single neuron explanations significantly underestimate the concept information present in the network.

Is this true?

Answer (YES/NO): NO